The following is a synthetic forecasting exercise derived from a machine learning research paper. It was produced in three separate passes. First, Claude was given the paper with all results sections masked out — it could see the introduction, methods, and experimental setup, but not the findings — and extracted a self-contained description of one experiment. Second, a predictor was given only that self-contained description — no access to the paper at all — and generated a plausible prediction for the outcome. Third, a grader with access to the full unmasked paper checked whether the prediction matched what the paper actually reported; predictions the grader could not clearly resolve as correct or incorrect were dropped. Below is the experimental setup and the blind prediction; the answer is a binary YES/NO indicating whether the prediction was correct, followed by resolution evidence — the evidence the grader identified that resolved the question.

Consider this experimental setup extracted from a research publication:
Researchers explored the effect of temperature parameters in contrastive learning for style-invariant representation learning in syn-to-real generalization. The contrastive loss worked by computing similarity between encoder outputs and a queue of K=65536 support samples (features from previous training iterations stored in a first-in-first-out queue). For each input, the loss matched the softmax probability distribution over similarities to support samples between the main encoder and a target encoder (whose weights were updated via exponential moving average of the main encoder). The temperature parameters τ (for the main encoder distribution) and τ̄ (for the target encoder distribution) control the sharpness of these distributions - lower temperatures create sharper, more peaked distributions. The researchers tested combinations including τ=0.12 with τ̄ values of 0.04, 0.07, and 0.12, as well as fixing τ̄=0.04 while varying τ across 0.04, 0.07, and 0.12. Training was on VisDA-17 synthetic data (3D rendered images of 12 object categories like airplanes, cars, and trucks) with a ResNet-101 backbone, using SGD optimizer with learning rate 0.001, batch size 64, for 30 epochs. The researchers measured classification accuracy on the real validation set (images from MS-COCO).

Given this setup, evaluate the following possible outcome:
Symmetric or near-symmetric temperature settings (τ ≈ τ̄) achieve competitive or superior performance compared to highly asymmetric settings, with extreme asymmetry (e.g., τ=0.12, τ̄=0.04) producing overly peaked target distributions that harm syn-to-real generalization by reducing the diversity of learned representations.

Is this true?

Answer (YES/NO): NO